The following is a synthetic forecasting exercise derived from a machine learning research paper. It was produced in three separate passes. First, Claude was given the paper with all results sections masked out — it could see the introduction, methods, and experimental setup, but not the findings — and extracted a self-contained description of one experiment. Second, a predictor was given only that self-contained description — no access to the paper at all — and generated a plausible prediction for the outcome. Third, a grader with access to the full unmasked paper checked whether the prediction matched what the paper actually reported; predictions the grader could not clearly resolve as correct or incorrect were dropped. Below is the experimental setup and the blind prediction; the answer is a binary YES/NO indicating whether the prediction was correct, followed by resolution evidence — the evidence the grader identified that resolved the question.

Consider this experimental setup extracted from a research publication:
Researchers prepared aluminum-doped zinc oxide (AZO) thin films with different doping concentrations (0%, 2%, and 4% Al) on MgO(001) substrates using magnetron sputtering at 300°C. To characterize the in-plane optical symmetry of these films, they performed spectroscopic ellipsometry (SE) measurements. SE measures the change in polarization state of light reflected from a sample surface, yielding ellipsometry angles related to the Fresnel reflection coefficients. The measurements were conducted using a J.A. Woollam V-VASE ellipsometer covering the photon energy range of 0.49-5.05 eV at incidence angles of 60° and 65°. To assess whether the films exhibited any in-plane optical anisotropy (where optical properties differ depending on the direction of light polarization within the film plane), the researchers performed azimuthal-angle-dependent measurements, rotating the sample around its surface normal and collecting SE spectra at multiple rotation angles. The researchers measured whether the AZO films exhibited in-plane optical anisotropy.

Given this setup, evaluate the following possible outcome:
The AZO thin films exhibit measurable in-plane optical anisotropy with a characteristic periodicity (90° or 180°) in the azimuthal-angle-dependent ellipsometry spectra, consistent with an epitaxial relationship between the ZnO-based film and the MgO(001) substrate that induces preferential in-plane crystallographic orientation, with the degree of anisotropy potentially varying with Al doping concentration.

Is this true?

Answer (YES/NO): NO